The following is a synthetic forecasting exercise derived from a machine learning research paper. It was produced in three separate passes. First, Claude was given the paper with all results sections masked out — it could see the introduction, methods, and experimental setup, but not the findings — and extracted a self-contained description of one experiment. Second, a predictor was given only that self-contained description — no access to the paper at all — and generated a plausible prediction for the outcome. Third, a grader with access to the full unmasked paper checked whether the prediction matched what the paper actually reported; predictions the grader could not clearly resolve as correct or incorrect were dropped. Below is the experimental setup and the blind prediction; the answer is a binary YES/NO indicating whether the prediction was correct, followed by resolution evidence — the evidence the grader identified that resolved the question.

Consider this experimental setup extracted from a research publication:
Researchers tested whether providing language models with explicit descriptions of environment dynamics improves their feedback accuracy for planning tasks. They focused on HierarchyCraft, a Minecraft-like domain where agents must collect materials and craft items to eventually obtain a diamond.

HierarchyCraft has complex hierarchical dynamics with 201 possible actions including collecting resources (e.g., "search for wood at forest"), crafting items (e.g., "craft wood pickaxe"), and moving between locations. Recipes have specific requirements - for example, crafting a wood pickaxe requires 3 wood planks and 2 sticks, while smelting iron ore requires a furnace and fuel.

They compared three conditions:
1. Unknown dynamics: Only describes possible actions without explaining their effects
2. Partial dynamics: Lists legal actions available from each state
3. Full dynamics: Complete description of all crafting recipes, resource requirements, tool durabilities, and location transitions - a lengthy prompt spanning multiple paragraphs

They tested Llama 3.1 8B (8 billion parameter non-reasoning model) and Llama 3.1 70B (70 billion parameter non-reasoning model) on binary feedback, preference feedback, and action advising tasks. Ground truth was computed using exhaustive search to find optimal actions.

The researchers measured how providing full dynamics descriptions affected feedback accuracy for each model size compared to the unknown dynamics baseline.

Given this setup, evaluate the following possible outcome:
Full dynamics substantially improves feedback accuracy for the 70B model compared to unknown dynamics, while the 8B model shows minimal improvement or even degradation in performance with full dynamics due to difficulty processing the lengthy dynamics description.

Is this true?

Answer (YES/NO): YES